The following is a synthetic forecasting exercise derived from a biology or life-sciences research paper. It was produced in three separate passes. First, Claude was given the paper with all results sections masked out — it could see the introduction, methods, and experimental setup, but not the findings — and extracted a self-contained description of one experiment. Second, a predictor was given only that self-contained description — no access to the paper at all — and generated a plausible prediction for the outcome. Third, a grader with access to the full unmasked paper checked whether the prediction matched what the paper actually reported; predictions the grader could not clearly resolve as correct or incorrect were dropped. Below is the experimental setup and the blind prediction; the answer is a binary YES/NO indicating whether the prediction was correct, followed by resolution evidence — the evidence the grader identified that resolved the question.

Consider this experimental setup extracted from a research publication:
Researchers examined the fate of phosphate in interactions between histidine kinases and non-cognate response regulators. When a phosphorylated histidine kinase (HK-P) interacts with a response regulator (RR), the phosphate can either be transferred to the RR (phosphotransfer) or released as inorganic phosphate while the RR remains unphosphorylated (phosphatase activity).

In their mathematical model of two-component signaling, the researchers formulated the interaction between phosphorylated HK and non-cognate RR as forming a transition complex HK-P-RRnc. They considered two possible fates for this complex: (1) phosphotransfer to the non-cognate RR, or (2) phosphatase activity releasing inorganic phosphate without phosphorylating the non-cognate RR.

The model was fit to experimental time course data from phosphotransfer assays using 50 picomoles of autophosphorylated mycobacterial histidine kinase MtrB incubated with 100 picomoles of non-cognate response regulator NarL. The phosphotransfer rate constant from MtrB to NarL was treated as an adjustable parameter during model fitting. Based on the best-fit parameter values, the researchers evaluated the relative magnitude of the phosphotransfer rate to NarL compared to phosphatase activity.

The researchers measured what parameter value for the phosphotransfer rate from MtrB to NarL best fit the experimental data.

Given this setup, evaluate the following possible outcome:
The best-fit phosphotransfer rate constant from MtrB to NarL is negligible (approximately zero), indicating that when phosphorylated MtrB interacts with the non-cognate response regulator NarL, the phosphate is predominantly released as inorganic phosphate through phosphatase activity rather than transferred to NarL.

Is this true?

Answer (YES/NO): YES